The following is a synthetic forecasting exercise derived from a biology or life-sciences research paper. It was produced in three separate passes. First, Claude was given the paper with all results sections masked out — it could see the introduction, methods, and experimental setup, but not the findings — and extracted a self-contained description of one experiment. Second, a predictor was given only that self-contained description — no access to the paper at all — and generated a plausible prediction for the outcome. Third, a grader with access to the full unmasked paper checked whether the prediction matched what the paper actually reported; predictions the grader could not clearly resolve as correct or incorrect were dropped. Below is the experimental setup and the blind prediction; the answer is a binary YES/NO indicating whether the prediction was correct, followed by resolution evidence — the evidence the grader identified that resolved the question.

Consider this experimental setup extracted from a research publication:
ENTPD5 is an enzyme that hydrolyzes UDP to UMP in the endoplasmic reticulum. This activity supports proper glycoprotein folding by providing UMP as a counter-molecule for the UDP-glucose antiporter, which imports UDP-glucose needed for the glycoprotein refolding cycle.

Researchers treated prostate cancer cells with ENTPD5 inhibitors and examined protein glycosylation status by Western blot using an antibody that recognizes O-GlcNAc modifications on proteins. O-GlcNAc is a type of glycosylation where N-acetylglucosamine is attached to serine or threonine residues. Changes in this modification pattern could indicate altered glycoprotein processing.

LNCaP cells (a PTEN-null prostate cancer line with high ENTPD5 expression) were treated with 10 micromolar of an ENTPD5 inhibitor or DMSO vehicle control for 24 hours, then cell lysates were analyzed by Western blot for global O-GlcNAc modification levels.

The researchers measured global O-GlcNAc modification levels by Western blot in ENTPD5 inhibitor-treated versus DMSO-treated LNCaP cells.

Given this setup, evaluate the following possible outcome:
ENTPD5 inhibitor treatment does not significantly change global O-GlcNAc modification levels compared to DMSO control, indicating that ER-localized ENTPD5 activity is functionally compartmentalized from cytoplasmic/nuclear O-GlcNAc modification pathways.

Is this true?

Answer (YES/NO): NO